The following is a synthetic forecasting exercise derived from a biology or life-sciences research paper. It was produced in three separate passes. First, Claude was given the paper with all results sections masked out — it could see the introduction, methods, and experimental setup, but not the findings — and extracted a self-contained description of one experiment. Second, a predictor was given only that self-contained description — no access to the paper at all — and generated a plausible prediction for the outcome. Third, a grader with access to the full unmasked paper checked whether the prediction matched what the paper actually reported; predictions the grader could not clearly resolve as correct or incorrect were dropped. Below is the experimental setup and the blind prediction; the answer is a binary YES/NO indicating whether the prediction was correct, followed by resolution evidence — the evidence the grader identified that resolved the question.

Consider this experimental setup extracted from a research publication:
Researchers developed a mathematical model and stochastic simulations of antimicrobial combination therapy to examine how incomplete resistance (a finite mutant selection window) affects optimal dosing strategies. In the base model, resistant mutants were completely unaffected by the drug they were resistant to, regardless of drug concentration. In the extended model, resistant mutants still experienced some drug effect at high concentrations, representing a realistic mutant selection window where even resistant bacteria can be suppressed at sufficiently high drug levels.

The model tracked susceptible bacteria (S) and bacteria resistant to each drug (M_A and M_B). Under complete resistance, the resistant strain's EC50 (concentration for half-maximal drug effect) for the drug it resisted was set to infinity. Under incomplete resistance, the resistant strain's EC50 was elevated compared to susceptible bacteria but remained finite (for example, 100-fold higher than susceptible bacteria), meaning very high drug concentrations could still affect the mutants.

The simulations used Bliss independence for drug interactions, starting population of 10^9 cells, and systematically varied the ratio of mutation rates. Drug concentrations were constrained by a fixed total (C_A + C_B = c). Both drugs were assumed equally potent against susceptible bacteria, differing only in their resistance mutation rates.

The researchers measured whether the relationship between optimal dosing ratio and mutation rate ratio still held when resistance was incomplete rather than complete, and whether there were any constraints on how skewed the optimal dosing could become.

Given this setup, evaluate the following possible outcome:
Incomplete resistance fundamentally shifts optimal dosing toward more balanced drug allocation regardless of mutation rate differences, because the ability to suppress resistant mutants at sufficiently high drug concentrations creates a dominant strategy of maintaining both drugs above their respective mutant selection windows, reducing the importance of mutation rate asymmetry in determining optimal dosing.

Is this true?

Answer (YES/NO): NO